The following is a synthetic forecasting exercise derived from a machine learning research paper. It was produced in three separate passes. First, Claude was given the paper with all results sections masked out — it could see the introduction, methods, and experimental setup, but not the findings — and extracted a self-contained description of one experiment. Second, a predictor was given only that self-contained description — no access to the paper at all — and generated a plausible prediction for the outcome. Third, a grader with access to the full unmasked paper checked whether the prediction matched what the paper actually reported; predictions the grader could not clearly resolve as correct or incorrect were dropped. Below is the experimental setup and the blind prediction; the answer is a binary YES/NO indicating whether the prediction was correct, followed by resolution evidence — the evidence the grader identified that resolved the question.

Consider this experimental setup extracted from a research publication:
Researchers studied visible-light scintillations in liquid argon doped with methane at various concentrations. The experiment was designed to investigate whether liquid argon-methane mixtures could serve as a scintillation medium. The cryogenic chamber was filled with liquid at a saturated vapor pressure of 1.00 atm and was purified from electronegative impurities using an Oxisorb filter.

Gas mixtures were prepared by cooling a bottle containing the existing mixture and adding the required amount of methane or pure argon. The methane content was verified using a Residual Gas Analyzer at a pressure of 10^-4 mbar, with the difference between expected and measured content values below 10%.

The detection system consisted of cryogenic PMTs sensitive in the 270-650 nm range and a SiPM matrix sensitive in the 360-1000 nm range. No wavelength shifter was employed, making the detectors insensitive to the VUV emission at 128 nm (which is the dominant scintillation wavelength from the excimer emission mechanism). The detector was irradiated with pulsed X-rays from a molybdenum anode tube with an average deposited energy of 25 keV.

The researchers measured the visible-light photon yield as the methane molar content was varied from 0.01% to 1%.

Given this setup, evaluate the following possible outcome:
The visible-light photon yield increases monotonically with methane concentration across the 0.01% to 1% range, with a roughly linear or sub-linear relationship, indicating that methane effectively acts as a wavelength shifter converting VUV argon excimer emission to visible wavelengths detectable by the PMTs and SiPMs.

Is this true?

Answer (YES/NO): NO